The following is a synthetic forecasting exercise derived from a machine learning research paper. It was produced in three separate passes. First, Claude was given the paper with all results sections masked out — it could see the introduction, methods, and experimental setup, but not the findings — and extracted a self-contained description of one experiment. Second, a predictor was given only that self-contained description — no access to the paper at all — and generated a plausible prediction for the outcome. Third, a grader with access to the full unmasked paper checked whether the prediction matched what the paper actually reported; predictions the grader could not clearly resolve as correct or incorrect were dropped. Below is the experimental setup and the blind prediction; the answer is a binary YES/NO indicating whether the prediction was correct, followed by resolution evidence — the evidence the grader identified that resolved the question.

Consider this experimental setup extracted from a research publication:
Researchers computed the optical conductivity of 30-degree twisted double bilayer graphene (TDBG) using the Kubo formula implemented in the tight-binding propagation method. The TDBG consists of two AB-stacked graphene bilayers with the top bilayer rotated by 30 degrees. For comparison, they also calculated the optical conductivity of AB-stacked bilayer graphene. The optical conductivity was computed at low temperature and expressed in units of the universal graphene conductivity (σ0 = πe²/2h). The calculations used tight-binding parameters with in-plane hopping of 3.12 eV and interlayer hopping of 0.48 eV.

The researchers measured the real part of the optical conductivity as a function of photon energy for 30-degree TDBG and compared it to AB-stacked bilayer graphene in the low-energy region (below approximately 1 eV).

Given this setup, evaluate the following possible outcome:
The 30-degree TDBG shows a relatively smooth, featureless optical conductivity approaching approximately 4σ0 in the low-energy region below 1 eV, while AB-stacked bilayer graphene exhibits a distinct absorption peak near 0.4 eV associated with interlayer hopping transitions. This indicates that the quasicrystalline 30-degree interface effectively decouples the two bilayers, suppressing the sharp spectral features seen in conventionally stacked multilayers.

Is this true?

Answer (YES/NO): NO